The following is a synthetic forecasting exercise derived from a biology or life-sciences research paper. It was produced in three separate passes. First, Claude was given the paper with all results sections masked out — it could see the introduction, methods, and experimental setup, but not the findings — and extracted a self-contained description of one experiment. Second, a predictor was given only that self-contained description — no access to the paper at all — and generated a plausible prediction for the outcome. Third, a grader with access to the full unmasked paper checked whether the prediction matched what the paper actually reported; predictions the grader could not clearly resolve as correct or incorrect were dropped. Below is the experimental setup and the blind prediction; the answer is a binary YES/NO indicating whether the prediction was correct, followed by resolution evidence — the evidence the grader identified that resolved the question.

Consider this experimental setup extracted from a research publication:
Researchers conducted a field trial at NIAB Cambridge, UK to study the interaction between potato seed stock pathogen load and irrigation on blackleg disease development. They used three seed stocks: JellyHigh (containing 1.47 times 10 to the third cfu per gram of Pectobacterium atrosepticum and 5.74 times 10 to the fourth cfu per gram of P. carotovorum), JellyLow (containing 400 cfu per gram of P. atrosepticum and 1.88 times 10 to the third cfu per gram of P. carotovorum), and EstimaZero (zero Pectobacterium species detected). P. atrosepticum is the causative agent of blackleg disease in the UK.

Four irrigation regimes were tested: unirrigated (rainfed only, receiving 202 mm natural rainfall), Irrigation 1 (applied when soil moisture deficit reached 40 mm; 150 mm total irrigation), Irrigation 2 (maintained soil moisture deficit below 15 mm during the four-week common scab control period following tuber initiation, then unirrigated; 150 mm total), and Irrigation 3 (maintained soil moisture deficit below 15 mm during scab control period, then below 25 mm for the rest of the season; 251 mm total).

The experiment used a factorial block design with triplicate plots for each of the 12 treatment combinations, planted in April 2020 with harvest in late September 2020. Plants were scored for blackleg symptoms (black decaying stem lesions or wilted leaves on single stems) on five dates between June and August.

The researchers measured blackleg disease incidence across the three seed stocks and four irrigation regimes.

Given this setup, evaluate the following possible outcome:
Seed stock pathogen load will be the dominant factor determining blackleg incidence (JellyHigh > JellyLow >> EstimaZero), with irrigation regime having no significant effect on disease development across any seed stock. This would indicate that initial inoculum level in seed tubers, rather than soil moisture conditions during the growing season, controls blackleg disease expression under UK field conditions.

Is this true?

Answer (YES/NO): NO